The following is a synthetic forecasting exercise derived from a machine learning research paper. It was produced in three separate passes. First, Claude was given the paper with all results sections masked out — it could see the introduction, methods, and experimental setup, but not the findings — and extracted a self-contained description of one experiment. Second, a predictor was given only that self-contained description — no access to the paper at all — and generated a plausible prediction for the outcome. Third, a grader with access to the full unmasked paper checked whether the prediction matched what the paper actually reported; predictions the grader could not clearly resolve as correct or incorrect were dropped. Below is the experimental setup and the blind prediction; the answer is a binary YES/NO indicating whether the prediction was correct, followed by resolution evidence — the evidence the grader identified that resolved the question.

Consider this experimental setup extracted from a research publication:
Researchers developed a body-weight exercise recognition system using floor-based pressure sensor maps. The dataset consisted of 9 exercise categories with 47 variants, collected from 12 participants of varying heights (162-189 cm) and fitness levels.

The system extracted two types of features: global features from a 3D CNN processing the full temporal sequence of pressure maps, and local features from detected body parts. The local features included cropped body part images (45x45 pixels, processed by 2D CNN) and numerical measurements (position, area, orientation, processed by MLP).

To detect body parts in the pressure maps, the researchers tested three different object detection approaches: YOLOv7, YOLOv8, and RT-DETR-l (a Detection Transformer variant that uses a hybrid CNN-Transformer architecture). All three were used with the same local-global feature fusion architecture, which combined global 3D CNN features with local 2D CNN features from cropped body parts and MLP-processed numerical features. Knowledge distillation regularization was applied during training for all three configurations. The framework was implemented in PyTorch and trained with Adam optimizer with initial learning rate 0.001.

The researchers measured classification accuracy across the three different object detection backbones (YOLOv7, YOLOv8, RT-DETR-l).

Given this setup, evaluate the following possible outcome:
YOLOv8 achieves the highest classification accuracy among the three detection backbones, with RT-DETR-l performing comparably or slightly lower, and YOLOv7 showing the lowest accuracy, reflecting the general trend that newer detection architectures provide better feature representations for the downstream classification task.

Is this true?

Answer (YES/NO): NO